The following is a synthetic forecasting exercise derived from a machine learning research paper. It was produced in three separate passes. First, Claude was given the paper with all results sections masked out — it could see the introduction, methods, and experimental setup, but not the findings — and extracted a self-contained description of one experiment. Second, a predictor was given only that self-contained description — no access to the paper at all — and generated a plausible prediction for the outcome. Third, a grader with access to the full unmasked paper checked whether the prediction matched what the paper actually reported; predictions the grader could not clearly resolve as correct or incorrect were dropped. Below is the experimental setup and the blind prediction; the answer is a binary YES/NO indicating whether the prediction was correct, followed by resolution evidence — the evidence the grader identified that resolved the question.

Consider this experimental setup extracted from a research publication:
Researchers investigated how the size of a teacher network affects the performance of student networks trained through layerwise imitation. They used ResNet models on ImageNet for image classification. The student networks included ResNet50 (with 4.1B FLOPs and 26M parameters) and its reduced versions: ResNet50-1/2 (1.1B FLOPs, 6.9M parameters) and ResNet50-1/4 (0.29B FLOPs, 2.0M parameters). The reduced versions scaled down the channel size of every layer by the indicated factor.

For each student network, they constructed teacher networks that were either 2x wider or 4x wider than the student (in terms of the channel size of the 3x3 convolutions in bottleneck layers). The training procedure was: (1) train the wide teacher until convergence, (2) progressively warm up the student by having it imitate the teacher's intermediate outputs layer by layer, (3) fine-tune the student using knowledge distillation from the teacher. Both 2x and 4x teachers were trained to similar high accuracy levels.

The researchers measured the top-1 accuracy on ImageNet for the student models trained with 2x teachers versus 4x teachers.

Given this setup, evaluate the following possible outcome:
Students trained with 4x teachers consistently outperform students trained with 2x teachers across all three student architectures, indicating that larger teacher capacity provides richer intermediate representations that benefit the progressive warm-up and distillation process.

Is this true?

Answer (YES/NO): NO